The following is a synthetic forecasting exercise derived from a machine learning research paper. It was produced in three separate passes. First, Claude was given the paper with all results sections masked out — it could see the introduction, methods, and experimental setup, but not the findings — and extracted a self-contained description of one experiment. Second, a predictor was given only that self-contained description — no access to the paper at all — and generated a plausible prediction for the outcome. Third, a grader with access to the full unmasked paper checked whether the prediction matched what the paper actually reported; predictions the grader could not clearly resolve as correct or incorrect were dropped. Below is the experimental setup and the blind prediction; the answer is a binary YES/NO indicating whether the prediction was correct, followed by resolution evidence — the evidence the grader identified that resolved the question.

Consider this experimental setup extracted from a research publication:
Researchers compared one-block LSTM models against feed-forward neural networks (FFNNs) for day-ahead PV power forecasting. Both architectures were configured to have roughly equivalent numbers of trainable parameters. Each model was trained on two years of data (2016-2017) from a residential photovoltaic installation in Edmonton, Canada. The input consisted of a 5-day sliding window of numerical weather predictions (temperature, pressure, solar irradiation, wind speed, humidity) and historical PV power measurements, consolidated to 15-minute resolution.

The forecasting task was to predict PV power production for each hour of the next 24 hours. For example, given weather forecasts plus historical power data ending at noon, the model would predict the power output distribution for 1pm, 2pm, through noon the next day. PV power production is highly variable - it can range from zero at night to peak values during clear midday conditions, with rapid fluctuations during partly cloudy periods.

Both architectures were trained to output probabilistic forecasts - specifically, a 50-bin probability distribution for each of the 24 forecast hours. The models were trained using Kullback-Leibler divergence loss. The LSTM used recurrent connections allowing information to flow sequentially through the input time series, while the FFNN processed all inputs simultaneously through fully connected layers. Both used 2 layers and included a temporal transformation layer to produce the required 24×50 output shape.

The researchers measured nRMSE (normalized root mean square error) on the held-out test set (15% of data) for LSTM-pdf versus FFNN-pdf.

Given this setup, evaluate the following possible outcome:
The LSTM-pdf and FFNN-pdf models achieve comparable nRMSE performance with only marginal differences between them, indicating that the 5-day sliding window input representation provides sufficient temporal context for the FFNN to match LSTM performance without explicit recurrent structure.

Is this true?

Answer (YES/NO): NO